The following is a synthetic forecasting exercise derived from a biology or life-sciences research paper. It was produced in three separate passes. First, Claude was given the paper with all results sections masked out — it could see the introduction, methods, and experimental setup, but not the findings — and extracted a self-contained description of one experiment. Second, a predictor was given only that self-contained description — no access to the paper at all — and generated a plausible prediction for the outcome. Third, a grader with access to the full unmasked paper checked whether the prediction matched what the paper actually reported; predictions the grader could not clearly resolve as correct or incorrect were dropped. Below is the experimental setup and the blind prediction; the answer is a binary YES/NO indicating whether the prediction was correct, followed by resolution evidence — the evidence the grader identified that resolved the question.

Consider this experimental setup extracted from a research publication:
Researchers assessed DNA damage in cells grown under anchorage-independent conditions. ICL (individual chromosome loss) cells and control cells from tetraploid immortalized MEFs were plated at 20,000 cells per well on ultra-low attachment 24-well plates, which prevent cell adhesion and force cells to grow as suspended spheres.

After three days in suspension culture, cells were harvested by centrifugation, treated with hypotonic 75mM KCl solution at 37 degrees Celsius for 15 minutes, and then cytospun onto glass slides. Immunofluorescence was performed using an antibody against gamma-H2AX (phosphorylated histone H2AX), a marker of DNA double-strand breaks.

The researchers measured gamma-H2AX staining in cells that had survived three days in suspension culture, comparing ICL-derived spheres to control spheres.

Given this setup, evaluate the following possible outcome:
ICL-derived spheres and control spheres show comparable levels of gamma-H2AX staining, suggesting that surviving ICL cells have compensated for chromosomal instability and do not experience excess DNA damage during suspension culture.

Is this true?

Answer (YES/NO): NO